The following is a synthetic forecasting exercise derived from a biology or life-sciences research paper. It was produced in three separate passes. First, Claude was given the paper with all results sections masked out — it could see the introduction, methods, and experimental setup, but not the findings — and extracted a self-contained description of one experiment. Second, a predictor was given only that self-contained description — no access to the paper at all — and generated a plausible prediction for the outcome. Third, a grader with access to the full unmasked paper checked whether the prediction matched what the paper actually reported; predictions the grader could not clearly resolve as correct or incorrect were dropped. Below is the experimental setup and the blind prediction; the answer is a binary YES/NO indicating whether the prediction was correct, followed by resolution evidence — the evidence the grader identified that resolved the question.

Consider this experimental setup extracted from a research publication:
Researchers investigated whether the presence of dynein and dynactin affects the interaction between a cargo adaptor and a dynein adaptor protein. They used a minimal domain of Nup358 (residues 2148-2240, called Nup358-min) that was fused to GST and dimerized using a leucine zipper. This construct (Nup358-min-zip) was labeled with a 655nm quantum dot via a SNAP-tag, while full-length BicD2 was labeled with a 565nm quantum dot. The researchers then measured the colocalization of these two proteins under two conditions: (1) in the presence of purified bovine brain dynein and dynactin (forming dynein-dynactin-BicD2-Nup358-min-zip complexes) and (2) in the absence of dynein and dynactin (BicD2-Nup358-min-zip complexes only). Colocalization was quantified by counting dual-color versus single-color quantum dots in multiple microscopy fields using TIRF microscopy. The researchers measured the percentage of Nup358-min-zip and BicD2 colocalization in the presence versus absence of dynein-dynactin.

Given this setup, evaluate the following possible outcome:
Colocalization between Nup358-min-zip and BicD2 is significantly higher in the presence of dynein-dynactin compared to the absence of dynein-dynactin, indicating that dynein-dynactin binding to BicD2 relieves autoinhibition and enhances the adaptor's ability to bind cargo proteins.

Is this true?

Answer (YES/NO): YES